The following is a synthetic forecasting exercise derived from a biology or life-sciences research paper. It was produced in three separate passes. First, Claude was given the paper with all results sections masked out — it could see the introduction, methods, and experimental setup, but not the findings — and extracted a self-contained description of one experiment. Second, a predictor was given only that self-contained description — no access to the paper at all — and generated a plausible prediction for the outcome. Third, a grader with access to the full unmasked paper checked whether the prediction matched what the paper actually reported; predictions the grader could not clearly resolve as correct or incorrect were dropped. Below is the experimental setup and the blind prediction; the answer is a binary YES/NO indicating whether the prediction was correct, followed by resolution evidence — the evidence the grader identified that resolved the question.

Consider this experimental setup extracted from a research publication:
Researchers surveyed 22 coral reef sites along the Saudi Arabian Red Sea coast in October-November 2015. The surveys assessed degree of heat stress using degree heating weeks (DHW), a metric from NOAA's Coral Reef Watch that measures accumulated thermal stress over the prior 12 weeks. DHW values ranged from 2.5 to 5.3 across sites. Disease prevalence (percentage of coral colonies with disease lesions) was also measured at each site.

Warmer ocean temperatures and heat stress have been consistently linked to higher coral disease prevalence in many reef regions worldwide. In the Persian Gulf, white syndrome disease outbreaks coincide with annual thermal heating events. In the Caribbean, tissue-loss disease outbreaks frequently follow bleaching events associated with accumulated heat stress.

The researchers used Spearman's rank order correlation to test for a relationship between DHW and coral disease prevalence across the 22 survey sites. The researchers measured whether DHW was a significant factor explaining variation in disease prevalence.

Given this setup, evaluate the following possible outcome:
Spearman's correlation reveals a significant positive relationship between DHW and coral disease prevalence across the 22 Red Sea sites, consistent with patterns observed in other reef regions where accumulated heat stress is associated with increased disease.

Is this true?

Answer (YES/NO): NO